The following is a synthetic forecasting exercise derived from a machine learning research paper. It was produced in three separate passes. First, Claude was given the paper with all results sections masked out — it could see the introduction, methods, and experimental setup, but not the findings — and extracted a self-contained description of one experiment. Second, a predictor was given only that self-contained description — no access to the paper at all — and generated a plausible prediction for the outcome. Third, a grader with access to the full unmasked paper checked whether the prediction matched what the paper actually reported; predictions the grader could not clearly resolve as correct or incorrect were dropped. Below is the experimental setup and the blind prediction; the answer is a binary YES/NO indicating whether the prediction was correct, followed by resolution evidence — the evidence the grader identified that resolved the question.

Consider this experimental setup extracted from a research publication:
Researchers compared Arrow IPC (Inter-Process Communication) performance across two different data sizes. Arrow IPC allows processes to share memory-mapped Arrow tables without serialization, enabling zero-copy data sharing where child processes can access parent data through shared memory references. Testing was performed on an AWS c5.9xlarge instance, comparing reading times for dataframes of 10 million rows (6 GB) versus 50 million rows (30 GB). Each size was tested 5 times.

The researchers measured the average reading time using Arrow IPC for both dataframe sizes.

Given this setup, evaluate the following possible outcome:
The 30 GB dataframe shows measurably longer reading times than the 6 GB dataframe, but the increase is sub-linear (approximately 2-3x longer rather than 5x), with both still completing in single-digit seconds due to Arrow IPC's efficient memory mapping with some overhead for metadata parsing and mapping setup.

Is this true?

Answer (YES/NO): NO